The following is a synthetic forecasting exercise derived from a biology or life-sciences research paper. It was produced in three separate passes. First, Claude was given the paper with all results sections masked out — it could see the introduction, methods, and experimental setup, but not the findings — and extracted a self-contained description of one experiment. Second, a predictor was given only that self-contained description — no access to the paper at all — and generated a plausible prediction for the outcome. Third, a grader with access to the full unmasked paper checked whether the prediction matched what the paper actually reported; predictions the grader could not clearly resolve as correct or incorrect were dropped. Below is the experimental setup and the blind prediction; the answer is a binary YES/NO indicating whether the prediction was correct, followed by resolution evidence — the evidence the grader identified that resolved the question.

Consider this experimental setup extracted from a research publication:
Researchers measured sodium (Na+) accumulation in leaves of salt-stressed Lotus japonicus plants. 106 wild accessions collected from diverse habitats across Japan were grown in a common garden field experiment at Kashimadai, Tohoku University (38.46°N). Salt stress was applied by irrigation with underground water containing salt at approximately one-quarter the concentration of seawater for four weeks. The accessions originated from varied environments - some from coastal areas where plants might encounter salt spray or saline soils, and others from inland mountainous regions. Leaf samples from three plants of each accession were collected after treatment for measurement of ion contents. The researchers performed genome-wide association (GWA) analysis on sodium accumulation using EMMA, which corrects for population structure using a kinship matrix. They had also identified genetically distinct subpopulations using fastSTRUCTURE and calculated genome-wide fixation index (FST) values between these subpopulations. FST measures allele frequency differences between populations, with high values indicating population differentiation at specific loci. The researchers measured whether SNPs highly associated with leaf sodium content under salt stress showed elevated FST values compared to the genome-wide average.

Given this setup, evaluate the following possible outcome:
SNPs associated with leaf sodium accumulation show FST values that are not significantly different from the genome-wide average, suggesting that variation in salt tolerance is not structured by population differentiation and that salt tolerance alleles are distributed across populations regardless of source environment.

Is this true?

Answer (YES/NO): YES